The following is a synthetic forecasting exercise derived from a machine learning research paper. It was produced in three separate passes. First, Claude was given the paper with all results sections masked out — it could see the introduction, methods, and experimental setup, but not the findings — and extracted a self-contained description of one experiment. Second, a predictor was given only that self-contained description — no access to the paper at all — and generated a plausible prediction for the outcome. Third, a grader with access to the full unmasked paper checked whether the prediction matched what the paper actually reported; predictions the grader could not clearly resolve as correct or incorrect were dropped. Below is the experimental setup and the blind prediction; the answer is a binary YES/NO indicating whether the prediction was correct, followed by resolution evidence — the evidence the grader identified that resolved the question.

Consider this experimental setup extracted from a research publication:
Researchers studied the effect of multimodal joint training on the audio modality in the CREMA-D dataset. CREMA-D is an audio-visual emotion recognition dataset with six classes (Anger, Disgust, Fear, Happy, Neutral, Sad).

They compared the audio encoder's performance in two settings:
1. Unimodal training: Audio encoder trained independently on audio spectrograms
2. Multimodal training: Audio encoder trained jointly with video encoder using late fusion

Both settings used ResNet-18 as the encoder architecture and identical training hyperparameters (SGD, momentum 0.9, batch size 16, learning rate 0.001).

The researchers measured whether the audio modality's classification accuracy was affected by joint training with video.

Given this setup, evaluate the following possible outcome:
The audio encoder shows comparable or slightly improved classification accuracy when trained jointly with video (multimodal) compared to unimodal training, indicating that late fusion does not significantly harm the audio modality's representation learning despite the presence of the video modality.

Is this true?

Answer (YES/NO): NO